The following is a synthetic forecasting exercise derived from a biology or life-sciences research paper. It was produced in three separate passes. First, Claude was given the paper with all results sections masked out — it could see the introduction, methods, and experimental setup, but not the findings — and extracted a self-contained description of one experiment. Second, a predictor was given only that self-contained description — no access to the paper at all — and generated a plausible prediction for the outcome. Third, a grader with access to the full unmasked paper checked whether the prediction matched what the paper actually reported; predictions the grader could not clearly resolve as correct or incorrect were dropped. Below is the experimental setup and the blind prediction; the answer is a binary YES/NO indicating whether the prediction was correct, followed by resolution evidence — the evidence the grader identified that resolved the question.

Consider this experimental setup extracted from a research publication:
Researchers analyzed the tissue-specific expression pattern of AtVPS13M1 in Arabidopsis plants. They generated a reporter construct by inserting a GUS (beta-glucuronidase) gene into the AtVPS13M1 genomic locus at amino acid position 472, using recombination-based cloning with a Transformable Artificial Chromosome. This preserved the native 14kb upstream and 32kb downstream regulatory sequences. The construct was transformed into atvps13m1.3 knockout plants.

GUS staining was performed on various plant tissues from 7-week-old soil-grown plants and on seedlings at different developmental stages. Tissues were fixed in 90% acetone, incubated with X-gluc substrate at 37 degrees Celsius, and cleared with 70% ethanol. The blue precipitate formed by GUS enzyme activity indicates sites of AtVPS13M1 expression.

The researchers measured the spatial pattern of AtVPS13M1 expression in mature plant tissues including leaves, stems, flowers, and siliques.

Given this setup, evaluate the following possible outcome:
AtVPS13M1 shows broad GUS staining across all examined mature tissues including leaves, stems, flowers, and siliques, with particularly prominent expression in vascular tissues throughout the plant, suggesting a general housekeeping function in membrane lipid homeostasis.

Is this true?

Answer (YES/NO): NO